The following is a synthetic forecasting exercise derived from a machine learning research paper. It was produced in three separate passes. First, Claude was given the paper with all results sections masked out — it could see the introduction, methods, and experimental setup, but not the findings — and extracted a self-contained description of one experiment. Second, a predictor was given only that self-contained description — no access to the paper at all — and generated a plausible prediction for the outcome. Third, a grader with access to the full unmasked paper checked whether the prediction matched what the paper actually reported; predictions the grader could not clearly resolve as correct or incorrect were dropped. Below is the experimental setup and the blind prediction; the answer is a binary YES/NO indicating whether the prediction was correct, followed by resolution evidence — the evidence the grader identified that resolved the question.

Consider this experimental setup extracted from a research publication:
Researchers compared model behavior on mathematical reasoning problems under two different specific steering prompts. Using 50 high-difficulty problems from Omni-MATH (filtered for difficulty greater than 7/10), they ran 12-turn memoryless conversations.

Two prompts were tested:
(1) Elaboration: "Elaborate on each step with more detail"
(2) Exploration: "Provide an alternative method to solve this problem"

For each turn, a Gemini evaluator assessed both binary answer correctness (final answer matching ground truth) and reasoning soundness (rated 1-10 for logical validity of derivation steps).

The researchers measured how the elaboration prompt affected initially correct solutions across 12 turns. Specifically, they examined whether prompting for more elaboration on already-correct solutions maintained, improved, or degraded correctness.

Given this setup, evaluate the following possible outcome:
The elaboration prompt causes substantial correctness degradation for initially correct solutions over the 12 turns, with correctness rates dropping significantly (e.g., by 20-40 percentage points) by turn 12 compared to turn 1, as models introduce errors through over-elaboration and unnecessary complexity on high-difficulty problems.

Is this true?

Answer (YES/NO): NO